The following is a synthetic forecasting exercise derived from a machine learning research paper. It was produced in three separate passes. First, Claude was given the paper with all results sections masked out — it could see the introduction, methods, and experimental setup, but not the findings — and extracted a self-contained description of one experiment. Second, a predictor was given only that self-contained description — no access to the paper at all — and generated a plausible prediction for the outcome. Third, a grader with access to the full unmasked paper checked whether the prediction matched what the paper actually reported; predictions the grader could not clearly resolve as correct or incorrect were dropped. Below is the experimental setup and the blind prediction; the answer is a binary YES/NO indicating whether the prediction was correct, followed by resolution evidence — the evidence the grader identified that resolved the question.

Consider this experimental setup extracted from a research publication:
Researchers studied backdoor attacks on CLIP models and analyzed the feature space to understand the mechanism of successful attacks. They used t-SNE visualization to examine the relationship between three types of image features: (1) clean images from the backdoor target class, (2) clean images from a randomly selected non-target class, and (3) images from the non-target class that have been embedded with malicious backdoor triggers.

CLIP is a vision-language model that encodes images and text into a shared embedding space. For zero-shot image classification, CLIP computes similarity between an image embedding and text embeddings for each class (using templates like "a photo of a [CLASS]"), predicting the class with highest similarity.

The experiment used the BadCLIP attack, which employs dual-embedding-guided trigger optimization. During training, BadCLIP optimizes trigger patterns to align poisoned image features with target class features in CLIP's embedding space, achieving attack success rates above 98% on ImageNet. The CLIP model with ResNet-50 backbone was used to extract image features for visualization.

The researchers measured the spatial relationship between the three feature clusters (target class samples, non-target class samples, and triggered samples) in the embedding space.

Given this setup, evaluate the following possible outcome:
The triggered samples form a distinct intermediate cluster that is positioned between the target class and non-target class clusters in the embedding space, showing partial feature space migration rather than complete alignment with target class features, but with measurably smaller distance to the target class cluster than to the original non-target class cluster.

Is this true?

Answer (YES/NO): NO